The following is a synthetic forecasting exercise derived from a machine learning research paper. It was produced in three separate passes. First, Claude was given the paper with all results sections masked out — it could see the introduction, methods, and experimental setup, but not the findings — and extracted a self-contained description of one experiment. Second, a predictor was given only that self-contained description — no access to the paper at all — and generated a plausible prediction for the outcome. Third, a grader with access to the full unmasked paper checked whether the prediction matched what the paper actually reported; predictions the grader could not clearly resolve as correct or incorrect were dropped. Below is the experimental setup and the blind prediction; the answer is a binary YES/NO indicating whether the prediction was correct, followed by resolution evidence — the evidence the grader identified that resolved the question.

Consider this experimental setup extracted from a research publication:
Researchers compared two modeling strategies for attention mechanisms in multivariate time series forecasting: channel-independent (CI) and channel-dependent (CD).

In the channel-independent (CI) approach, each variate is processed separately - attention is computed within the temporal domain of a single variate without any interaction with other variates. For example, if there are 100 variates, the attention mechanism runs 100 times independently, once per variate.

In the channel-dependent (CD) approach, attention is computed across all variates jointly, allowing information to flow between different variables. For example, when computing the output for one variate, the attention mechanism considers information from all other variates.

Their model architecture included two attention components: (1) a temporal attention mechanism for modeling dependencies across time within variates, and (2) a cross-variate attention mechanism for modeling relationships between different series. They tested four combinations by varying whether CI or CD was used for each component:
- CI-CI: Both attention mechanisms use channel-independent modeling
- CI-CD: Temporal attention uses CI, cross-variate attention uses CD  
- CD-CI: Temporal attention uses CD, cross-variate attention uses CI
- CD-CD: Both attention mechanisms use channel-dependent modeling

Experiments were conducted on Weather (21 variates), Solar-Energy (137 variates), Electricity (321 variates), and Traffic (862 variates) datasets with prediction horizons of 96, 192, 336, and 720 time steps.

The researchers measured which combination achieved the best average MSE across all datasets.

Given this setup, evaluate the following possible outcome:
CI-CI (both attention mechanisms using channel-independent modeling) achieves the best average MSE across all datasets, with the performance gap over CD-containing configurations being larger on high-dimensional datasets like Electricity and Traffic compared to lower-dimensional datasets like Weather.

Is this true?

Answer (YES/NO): NO